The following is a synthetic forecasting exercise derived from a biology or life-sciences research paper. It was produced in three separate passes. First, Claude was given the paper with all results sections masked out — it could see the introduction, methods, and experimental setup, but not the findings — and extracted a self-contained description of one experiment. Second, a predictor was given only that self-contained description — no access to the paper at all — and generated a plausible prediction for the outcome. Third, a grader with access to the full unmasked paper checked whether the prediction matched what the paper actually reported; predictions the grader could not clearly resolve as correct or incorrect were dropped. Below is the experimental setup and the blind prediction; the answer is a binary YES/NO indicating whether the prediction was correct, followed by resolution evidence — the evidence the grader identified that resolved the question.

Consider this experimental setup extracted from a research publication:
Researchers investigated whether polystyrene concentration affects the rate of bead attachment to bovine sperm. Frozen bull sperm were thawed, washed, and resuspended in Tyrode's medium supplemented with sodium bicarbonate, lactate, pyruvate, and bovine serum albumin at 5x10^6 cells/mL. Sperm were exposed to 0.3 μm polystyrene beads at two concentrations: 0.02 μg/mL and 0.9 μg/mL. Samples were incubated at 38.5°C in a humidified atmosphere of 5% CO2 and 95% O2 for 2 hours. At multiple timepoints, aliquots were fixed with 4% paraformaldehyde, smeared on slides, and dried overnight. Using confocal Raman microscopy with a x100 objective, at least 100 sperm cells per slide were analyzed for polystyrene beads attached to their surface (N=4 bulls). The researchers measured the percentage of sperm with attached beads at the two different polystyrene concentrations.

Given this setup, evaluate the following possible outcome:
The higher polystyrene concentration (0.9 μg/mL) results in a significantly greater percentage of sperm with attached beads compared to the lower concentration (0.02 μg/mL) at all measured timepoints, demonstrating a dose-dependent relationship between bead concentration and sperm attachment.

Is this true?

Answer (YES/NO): NO